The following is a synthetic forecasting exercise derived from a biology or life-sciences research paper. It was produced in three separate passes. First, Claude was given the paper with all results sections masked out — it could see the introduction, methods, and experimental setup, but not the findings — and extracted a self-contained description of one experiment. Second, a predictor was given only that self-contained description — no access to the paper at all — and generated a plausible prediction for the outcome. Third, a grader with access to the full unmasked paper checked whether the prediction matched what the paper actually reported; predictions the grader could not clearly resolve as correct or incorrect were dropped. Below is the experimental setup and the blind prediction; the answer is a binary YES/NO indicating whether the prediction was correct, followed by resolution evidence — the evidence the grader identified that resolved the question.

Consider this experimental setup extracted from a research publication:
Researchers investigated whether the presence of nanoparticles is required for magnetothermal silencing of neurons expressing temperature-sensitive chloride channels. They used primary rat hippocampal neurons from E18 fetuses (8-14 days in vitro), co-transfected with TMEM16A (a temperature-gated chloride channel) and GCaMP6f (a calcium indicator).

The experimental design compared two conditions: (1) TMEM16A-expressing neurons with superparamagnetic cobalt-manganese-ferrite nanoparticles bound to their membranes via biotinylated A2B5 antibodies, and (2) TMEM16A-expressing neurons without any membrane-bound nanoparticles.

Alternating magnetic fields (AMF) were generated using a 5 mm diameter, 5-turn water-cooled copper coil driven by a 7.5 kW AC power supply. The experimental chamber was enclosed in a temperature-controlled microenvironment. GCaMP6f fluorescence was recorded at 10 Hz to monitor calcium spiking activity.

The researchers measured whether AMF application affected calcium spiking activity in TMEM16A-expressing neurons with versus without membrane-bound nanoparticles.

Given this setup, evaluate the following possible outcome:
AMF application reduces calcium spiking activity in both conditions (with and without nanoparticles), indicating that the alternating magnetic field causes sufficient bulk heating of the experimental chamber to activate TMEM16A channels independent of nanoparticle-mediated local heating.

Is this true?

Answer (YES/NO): NO